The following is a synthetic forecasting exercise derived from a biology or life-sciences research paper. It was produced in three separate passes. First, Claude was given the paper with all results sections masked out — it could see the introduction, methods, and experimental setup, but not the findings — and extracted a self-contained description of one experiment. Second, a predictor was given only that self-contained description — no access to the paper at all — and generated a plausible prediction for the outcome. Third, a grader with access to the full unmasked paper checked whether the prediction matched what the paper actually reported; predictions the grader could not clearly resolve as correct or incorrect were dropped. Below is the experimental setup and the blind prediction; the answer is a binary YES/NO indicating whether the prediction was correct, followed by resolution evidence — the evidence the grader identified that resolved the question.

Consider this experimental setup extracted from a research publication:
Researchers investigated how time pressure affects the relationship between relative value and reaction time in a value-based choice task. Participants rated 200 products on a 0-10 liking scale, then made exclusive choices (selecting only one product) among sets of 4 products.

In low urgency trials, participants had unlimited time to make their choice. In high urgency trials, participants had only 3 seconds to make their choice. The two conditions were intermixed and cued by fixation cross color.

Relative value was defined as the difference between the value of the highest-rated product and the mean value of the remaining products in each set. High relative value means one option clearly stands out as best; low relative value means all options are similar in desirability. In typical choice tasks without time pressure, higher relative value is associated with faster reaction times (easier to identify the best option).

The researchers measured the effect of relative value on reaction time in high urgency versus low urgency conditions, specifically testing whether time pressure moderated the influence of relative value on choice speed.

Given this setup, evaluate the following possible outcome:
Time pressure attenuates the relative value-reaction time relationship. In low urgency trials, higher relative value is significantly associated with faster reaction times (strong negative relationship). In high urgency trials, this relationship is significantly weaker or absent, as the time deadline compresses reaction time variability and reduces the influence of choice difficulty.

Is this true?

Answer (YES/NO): YES